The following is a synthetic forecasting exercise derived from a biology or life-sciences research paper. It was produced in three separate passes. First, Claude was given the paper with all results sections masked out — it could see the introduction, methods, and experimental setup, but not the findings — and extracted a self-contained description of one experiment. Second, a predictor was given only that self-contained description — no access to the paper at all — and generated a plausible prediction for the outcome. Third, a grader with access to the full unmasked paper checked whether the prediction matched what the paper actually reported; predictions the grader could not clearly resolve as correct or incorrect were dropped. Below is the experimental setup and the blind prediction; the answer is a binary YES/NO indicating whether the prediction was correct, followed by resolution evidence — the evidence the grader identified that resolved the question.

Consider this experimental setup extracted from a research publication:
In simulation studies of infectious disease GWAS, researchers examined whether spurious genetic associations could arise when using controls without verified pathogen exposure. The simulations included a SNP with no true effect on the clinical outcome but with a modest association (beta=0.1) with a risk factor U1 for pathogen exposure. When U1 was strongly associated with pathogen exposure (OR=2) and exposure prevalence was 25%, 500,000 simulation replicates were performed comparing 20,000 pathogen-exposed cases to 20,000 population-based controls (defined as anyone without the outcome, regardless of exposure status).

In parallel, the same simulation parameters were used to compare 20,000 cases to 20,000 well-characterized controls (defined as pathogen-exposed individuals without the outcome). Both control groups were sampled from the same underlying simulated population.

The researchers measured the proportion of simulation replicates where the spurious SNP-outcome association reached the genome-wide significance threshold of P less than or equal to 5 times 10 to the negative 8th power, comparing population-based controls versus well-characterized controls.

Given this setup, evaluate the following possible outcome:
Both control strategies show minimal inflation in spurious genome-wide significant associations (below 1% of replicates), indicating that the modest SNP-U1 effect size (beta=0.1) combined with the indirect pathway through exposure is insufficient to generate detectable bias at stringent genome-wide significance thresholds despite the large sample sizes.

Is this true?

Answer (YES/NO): NO